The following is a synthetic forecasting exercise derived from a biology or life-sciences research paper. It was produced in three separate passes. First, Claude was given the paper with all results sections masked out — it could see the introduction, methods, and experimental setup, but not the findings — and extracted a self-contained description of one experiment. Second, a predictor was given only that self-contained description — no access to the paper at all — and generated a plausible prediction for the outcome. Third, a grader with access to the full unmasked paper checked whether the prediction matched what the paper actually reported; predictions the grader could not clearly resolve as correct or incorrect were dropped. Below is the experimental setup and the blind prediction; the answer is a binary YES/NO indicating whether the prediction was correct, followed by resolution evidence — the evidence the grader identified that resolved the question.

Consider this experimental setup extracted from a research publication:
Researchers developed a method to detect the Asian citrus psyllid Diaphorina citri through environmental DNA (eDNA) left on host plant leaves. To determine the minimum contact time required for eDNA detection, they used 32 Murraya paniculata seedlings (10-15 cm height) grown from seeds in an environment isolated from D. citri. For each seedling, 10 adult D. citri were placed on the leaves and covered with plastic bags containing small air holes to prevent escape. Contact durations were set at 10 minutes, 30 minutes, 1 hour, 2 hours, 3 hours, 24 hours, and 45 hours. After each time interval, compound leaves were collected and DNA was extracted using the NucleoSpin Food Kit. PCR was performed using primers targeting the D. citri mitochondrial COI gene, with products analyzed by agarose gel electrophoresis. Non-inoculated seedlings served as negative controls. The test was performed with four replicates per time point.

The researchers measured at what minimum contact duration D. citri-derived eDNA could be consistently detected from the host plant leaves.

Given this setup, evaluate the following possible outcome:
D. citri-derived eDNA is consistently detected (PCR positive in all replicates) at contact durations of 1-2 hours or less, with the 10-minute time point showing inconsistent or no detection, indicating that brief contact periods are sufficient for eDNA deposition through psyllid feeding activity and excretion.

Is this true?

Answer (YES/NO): NO